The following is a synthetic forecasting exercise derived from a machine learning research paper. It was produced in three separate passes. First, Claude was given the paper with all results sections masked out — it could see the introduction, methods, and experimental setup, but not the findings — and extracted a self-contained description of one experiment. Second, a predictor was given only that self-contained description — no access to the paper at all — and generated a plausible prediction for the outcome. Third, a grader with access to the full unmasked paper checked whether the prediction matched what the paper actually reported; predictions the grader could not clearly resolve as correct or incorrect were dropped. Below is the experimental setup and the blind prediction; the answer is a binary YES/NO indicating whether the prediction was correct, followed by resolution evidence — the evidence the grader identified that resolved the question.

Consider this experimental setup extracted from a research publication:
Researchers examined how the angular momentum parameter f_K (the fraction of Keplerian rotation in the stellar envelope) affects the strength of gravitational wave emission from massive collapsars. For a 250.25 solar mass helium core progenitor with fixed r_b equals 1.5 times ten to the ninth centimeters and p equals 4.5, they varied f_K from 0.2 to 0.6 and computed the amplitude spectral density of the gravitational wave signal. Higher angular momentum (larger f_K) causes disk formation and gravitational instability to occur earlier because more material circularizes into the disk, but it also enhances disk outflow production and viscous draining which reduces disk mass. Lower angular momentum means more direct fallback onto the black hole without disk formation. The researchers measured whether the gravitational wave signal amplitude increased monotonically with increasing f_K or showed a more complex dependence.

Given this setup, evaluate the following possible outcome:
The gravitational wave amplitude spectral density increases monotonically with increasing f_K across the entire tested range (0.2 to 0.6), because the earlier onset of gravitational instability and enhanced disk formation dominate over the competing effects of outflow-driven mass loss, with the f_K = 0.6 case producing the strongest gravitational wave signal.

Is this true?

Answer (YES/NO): NO